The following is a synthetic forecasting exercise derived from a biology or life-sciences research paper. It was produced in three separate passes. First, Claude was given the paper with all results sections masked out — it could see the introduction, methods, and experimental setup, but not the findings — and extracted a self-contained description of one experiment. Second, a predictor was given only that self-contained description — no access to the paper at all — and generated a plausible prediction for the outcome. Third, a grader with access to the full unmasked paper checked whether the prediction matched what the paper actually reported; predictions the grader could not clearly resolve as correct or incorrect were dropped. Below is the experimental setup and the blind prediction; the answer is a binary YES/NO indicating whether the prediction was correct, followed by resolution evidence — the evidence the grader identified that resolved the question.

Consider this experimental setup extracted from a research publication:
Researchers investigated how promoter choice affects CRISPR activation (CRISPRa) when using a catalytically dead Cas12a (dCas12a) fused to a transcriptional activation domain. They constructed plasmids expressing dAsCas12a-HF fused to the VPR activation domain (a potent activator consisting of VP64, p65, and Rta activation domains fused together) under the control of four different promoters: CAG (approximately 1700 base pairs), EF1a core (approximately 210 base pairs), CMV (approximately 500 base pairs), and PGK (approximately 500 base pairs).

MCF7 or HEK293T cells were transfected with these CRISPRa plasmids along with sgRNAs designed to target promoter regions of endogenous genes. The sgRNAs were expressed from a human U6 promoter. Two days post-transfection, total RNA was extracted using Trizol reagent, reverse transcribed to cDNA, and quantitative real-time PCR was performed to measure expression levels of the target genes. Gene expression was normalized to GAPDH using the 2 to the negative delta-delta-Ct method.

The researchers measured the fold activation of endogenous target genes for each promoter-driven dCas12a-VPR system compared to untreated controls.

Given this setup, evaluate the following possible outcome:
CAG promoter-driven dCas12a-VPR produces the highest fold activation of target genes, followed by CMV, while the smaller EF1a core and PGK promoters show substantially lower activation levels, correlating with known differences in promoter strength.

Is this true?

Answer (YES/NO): YES